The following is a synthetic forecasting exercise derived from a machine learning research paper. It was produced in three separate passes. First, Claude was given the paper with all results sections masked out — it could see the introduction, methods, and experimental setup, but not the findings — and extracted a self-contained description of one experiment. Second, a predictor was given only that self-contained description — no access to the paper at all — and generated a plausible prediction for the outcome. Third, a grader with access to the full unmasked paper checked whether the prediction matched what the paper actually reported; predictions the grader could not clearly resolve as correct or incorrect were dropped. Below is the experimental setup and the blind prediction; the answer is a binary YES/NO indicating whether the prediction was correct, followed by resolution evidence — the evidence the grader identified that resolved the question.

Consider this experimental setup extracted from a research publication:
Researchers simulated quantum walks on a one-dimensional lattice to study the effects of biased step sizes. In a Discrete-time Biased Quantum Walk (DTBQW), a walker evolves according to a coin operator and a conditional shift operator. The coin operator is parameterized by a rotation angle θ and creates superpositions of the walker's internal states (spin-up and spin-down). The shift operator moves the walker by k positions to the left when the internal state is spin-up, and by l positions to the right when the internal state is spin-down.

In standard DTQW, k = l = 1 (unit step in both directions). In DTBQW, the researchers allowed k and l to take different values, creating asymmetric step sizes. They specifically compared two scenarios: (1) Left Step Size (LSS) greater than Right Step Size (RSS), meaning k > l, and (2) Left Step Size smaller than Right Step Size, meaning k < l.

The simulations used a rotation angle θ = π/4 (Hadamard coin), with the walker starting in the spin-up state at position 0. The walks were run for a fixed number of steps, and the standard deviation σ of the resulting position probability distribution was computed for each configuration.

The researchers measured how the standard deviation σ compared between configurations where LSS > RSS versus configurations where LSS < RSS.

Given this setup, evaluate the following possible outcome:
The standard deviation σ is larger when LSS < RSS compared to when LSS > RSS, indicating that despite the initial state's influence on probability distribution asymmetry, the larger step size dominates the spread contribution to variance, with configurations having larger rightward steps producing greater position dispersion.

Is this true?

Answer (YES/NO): NO